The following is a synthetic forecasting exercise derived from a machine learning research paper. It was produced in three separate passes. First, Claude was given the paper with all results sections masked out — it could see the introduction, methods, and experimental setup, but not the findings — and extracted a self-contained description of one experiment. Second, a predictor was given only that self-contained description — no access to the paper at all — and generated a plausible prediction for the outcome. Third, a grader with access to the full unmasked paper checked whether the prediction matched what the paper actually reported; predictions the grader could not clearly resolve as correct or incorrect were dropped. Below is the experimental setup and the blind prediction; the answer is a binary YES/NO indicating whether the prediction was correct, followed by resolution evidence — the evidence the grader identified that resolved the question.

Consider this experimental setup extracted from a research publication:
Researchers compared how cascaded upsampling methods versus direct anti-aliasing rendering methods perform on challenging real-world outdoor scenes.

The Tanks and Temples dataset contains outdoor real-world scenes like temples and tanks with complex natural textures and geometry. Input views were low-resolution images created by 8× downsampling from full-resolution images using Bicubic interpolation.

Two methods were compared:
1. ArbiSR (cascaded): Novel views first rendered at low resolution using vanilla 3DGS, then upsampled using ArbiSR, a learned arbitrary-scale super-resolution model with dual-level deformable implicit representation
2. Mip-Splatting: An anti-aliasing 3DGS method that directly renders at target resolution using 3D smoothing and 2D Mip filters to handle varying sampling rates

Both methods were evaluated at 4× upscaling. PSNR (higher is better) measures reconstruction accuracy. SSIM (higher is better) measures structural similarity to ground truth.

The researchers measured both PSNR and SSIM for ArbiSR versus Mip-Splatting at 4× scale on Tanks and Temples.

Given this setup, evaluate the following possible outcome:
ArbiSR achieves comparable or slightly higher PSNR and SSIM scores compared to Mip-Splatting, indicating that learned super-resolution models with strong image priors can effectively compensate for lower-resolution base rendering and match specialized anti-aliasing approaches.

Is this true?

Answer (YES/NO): NO